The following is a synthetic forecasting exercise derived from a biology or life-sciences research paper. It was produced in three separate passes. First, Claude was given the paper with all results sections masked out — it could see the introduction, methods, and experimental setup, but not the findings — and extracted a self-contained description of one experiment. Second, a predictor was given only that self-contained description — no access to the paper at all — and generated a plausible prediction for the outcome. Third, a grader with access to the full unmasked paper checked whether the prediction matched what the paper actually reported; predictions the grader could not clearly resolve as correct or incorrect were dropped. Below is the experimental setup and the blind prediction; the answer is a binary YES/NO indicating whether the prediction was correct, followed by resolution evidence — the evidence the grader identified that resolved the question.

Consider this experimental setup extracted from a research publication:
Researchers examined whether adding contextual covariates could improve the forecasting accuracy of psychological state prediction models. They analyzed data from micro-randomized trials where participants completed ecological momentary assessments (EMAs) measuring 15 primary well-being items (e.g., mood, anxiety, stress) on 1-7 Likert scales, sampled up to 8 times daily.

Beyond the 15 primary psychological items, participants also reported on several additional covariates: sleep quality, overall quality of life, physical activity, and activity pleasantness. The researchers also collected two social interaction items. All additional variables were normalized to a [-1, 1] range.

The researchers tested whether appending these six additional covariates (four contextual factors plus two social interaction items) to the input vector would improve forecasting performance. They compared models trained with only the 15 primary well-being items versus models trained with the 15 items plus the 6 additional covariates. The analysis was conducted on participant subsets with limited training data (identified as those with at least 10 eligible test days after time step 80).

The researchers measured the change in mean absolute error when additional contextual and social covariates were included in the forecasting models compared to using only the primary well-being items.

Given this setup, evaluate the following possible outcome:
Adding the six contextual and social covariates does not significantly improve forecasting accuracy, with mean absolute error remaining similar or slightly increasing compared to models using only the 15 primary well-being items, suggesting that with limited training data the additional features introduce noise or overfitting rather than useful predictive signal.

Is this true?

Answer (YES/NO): NO